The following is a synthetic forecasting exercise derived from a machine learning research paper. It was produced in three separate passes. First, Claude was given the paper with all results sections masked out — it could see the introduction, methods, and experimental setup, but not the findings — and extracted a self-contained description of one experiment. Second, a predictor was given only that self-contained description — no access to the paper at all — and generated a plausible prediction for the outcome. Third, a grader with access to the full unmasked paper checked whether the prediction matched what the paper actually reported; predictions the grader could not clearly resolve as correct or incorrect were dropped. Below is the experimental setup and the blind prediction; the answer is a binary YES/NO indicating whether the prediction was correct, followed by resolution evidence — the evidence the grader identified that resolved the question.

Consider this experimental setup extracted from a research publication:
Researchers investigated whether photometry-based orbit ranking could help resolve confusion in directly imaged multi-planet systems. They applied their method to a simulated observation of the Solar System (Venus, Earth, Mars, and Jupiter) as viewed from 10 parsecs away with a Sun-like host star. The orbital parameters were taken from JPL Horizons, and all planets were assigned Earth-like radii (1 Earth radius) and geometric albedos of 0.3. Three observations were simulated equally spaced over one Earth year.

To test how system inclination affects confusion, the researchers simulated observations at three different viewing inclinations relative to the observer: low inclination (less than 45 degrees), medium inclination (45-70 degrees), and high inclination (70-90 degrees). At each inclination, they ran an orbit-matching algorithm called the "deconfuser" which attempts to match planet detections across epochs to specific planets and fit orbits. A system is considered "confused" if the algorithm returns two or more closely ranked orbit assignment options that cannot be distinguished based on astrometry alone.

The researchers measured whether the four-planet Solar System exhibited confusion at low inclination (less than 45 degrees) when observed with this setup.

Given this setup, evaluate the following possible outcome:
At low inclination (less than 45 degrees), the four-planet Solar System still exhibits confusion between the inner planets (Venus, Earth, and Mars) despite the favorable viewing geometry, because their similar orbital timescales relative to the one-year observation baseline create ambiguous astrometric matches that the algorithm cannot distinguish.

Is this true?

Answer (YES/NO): NO